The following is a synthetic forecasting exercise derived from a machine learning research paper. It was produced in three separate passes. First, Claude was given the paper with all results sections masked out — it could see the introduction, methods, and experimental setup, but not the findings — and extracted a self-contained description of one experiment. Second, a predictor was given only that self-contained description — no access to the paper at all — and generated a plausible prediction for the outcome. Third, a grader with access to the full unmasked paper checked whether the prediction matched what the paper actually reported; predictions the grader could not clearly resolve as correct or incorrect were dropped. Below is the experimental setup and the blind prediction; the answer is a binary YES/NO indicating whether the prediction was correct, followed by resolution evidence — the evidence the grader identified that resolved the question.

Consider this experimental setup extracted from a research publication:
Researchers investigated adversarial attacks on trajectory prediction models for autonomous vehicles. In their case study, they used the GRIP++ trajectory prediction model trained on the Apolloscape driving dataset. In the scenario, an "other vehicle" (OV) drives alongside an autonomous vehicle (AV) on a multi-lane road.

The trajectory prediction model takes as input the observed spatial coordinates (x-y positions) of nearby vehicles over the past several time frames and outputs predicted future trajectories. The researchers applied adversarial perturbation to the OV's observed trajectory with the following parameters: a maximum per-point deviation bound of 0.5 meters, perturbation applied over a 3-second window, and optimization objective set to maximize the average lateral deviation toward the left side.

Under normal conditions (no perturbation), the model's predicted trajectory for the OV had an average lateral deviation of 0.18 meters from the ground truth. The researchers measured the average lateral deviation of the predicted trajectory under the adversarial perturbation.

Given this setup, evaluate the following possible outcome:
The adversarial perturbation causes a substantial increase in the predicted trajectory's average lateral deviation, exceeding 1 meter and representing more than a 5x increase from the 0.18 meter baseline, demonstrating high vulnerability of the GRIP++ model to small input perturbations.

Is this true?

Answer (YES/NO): YES